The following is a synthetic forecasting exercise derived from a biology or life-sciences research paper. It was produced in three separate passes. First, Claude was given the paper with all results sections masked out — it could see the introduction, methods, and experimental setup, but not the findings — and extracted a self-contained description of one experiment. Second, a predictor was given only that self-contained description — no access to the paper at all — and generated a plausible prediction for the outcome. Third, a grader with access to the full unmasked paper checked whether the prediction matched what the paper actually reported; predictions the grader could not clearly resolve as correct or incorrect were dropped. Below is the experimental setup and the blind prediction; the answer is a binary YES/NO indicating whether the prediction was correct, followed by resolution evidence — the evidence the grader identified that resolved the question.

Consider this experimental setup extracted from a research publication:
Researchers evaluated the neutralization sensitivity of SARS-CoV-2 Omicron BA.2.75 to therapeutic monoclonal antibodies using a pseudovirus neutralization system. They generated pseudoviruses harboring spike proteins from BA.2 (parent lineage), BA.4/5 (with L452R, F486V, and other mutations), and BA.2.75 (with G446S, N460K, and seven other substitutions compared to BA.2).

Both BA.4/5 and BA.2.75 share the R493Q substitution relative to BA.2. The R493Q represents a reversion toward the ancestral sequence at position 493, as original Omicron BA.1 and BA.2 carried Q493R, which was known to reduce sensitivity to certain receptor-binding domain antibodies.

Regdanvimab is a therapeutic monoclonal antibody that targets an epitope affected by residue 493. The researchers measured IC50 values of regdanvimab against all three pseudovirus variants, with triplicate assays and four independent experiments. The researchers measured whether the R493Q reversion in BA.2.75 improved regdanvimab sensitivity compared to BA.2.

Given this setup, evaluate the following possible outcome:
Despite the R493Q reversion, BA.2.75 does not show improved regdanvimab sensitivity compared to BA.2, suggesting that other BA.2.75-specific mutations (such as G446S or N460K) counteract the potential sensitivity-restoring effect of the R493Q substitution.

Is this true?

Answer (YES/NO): NO